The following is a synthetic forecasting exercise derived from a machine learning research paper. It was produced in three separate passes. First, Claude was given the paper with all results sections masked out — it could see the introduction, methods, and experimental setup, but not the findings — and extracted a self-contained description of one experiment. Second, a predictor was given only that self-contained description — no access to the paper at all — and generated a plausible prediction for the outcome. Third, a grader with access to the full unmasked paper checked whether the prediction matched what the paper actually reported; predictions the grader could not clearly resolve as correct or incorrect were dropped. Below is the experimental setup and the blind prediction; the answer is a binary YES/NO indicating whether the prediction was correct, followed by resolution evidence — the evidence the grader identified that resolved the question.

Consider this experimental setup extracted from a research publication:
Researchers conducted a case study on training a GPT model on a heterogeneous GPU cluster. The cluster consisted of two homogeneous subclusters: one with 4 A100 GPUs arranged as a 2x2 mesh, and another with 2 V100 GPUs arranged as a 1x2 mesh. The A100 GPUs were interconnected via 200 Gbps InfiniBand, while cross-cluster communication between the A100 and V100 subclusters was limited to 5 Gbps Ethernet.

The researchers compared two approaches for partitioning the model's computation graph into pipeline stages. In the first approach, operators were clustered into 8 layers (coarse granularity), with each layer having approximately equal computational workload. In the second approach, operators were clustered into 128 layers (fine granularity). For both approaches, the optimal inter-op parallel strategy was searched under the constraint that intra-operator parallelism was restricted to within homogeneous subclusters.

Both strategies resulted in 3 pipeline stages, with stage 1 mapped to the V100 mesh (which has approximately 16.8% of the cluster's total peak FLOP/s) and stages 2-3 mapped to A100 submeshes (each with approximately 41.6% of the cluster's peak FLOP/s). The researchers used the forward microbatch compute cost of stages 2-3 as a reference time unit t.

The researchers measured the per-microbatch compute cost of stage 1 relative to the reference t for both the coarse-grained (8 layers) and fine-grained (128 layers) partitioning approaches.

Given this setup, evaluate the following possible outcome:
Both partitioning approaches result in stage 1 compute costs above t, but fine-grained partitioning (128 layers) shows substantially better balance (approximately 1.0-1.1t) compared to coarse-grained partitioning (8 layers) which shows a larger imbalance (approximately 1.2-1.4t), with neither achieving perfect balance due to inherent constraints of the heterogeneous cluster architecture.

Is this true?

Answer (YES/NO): NO